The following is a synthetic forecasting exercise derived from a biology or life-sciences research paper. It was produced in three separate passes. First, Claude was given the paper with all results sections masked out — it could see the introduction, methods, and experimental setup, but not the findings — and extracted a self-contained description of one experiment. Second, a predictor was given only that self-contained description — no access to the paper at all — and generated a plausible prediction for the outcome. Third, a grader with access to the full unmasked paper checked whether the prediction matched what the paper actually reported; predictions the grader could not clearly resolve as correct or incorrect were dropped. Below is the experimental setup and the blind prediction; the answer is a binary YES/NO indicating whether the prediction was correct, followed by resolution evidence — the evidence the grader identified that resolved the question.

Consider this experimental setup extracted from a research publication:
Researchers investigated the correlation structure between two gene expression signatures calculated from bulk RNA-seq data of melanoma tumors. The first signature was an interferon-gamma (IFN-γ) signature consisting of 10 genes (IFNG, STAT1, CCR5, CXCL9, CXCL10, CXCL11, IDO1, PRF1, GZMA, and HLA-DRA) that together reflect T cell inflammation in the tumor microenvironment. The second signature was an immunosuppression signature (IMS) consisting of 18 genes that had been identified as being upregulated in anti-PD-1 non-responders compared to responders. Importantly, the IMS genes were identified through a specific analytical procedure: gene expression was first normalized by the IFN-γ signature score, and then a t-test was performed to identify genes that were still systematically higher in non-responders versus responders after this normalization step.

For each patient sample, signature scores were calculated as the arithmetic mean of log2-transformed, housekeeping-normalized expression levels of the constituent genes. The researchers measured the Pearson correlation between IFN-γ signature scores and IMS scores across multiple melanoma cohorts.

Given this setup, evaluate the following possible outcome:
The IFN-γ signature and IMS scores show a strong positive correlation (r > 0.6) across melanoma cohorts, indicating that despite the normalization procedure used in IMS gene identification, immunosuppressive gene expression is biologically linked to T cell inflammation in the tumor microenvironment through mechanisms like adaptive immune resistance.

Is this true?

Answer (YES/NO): NO